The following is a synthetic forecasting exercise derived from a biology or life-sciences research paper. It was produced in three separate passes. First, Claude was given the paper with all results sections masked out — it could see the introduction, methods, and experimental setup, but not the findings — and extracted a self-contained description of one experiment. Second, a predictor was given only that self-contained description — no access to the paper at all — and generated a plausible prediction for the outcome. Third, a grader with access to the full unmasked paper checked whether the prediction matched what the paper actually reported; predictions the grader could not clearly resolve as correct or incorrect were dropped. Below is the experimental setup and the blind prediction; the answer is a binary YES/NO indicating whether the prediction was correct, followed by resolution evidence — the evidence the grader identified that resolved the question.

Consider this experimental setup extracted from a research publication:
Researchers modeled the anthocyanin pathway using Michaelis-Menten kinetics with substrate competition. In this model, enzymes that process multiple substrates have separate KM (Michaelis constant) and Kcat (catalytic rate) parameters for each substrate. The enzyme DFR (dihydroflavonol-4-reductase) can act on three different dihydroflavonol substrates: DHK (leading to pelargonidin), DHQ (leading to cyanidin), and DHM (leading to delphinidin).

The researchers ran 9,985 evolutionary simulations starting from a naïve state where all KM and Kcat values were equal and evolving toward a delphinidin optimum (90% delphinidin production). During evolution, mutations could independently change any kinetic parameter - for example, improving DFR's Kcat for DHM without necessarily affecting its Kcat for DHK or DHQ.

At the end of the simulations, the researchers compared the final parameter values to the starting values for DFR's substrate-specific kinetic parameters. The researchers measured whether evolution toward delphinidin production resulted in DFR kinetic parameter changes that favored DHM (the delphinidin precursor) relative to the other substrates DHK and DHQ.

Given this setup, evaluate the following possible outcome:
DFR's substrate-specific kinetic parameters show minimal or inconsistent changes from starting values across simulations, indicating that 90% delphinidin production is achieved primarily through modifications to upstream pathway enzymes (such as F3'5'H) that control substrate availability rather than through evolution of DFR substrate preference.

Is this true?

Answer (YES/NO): NO